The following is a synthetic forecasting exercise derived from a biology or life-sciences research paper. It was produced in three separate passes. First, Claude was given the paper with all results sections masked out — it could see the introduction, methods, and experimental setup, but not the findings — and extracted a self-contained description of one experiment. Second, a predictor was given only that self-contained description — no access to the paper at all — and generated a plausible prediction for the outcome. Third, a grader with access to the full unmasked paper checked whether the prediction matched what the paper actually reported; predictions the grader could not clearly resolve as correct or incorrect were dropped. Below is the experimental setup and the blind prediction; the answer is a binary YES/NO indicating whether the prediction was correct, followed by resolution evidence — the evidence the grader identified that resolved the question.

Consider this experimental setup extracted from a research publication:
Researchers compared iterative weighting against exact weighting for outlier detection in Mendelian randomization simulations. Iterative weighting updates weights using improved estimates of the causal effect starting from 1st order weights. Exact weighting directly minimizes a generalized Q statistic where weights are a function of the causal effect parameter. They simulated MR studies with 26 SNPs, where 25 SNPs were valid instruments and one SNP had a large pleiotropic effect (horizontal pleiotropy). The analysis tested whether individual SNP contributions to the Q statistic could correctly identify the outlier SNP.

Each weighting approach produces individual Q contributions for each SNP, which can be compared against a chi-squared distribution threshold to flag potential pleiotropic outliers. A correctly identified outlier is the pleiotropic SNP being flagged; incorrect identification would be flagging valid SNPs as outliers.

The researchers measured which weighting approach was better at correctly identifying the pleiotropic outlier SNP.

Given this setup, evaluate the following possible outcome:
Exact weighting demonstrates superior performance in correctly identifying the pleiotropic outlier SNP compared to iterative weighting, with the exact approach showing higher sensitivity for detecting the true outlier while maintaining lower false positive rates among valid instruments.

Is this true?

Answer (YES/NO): NO